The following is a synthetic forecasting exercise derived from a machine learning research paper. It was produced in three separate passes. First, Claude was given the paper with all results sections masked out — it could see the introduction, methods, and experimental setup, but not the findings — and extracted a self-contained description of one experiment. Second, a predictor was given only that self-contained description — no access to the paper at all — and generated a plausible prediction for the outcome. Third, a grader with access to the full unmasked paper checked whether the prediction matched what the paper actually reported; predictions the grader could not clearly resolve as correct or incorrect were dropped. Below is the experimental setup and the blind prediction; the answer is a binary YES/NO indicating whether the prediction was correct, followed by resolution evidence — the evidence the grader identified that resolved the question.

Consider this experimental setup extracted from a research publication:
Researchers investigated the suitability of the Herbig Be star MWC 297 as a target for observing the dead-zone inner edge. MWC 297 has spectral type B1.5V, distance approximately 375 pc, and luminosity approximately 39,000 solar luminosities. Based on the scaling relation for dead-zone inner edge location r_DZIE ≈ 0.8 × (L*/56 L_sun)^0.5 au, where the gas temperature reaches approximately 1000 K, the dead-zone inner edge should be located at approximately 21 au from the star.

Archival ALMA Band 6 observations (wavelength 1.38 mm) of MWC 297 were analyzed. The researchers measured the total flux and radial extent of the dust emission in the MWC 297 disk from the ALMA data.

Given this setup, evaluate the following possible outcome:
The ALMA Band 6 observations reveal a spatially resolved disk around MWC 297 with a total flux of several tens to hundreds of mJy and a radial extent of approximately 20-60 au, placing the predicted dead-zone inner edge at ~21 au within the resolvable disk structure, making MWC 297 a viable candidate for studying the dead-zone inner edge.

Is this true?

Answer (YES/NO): NO